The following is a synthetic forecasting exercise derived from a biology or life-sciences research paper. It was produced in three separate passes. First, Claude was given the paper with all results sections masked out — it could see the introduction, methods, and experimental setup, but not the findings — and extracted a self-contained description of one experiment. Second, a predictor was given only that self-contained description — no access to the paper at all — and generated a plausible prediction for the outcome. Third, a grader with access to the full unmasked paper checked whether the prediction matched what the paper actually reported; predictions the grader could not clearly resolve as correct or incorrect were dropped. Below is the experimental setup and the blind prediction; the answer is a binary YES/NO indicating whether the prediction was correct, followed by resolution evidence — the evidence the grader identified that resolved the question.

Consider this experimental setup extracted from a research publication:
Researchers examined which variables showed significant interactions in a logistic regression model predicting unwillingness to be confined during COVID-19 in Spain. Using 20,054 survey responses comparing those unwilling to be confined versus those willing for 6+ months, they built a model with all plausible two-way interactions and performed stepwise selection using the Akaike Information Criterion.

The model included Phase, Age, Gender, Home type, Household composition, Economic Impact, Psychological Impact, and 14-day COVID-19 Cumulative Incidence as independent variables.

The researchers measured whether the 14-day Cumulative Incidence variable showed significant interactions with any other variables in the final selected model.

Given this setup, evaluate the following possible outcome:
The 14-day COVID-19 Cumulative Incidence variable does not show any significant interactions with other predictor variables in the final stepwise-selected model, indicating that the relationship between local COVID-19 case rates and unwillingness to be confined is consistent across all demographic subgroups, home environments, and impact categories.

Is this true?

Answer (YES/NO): YES